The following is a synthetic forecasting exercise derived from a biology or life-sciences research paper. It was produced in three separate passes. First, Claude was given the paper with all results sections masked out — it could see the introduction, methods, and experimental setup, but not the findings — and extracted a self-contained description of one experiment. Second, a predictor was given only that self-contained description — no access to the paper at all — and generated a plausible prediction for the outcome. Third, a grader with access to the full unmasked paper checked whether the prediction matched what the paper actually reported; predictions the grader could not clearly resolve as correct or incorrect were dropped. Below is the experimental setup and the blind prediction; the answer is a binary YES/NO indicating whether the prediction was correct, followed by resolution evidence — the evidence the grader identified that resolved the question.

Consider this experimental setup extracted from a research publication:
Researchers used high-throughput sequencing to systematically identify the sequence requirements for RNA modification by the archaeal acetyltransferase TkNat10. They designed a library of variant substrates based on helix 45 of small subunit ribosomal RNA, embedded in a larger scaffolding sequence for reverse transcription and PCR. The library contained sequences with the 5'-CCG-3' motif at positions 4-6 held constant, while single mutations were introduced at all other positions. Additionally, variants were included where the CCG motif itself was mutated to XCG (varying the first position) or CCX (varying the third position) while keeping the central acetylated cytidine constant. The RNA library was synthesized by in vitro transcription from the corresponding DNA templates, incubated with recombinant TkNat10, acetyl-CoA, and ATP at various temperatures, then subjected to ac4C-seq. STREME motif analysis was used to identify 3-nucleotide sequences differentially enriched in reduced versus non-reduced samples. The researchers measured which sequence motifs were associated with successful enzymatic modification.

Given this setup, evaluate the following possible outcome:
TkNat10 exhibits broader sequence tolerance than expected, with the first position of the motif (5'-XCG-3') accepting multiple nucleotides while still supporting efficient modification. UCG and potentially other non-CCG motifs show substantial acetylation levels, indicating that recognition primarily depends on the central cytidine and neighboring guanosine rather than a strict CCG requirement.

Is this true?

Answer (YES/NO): NO